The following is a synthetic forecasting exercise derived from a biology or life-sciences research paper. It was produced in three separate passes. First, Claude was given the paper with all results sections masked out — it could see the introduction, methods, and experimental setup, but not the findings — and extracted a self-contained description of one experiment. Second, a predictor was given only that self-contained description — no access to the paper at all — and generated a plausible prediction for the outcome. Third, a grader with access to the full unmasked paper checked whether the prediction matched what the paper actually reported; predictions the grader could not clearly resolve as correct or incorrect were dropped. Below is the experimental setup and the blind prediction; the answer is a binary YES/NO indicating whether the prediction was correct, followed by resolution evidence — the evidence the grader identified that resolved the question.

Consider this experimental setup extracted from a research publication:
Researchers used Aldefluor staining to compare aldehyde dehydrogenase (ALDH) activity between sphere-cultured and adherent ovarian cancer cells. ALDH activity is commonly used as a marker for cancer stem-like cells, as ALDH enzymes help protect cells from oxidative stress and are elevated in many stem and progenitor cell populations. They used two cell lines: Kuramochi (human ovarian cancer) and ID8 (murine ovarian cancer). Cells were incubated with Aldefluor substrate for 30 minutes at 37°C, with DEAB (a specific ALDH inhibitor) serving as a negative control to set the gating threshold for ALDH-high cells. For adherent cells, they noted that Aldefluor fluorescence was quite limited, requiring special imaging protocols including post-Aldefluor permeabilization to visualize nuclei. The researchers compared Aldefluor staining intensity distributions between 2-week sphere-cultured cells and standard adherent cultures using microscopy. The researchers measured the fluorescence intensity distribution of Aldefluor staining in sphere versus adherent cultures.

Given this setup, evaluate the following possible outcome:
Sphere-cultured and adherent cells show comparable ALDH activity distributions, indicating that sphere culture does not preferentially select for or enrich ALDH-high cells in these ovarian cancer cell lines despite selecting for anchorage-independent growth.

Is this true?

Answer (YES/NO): NO